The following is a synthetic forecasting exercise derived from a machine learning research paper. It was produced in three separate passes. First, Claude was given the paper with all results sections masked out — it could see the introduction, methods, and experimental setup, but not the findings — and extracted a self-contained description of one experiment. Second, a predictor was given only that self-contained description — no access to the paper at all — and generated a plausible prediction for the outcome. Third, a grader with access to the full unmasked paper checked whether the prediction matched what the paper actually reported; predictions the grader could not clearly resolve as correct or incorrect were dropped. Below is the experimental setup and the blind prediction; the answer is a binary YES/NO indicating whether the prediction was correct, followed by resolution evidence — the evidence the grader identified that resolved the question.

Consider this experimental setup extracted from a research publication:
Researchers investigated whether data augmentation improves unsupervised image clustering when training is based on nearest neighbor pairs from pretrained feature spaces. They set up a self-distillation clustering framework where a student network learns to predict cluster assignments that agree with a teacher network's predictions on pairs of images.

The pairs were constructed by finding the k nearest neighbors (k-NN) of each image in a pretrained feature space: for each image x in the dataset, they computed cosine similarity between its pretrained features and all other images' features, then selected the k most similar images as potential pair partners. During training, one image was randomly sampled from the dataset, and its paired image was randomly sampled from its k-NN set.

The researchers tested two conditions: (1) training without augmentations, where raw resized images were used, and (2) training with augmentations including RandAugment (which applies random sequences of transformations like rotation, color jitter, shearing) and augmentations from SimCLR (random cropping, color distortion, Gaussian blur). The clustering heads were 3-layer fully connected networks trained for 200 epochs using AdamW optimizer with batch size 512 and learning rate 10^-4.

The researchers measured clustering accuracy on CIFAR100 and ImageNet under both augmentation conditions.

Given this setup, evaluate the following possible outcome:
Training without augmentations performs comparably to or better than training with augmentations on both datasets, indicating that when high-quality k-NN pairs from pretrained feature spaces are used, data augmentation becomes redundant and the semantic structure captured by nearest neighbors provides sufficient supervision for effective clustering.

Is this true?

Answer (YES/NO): YES